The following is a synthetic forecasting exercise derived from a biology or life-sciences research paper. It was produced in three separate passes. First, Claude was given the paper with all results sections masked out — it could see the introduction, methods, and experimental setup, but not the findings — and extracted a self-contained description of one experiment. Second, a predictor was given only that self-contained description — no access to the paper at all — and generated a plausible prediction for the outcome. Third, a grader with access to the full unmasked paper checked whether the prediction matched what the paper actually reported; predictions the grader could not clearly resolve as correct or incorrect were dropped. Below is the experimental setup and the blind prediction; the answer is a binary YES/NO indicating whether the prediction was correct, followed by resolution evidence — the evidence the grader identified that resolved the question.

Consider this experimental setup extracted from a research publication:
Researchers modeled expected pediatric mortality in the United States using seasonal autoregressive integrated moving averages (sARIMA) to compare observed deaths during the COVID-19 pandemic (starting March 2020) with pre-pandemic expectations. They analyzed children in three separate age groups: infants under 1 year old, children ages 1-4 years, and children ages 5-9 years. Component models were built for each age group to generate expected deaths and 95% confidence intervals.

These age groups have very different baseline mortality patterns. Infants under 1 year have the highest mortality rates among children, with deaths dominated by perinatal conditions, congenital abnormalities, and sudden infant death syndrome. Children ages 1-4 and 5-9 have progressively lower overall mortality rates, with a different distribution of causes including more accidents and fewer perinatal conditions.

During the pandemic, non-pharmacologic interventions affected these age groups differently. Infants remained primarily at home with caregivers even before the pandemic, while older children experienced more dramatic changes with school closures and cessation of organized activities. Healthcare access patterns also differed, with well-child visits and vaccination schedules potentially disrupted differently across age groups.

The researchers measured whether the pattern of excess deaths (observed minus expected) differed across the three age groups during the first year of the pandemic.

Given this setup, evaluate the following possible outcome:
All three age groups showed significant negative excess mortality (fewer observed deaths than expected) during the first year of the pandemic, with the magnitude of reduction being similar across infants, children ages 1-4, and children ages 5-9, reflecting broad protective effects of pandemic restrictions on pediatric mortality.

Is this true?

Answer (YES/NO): NO